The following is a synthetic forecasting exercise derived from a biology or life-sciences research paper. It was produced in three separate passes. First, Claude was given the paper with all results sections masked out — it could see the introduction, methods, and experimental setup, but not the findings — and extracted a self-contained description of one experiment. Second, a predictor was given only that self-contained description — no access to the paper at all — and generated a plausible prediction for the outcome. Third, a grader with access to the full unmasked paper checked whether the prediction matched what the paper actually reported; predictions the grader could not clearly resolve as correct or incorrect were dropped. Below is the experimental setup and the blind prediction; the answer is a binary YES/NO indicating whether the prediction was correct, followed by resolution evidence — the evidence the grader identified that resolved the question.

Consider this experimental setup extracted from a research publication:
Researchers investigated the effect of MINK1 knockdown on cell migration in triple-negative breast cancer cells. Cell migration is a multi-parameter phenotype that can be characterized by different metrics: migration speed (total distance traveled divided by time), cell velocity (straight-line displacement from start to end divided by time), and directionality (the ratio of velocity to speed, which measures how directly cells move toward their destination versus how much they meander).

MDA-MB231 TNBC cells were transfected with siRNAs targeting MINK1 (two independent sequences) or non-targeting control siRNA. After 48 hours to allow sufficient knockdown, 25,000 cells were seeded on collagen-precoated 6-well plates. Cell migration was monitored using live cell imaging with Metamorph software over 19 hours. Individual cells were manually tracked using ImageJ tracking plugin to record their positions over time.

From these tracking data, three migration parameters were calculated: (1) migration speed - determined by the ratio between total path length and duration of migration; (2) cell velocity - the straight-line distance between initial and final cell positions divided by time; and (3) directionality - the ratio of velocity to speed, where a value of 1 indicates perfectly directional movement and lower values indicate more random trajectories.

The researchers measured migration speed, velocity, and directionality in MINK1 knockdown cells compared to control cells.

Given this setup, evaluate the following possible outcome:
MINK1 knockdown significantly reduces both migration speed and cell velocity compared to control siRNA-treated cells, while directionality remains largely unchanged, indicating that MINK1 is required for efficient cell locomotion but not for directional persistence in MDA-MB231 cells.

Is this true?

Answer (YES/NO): YES